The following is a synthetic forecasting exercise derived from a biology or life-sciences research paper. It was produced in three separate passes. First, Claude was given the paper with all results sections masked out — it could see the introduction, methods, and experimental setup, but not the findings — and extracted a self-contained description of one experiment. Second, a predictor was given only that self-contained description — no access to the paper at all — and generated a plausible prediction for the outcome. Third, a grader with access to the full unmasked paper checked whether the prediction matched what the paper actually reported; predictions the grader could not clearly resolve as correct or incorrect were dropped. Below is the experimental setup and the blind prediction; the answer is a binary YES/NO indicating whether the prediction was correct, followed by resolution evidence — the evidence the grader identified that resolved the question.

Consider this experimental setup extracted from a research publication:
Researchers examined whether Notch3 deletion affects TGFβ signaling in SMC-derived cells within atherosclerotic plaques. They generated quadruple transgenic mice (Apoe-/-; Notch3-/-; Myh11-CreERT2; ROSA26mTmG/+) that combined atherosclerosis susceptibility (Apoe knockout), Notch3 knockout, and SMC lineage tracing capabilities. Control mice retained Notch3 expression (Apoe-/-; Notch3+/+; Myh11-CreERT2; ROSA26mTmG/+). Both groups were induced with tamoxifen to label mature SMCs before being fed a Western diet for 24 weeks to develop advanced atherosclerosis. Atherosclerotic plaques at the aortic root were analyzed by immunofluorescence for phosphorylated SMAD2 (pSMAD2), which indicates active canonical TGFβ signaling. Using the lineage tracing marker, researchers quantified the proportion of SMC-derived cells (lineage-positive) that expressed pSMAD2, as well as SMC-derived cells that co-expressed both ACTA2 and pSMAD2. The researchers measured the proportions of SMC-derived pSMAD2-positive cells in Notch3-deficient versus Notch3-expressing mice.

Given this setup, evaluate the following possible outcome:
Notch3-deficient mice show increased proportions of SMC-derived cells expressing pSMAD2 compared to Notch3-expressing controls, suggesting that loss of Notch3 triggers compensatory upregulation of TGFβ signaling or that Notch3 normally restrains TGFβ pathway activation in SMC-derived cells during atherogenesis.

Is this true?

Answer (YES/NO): NO